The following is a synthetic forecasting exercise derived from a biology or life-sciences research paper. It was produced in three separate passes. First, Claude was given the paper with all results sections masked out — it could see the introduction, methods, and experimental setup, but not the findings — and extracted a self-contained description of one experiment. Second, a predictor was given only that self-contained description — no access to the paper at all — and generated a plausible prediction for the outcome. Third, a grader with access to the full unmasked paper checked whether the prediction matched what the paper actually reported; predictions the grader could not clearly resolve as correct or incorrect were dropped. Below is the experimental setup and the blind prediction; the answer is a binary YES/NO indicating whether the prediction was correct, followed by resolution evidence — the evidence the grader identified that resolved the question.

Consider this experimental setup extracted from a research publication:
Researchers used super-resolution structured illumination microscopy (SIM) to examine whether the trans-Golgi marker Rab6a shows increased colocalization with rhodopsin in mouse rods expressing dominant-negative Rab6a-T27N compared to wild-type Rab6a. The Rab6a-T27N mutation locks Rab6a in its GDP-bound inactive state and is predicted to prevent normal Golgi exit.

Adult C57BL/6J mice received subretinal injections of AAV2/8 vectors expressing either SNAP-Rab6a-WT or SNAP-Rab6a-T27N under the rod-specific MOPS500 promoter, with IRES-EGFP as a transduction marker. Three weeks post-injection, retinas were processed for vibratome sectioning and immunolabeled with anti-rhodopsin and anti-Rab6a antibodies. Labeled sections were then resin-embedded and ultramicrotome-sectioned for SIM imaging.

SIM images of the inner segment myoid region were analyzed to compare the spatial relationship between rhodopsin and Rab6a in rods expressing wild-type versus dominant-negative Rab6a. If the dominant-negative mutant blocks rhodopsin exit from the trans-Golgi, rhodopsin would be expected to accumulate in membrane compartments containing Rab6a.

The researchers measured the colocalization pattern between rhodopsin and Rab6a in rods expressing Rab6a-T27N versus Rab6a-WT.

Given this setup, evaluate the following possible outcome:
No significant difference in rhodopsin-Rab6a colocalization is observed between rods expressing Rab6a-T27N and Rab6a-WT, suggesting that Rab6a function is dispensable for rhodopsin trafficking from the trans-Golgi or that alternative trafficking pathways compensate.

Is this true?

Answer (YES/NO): YES